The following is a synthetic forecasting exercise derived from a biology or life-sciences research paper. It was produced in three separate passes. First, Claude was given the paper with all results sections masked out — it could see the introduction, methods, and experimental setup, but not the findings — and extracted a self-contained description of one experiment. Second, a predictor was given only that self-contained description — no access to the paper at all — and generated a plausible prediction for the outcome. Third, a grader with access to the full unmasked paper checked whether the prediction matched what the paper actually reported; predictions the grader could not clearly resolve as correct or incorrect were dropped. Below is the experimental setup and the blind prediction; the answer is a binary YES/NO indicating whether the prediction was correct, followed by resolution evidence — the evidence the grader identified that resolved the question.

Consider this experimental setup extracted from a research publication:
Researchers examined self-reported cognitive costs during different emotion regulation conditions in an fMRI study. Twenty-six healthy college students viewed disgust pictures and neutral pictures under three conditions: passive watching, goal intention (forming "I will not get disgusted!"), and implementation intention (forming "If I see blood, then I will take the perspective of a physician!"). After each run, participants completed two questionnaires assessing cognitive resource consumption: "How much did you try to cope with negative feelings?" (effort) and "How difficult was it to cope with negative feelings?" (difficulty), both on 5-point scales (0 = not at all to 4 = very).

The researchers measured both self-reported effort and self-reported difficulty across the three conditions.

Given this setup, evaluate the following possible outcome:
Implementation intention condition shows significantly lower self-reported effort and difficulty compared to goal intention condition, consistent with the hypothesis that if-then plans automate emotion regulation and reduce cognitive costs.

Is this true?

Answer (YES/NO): NO